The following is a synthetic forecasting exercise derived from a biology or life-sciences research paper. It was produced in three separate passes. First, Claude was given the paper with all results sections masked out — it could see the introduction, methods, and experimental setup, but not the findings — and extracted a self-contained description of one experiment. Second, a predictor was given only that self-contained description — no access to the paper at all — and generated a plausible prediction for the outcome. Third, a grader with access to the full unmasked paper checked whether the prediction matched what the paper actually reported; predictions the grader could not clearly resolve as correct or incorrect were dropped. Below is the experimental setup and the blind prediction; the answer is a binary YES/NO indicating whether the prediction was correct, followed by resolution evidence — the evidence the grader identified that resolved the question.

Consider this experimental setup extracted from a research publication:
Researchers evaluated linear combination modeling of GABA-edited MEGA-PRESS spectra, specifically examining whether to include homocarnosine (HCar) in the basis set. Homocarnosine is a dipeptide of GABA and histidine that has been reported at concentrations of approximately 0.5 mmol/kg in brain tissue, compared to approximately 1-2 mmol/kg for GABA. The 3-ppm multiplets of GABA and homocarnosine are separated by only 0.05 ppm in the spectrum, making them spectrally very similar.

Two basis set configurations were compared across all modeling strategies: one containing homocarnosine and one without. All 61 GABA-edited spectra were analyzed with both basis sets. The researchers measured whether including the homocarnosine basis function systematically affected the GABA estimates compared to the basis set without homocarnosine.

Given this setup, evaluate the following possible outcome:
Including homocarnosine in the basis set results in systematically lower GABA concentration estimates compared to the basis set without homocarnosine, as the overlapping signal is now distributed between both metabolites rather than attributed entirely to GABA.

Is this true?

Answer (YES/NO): NO